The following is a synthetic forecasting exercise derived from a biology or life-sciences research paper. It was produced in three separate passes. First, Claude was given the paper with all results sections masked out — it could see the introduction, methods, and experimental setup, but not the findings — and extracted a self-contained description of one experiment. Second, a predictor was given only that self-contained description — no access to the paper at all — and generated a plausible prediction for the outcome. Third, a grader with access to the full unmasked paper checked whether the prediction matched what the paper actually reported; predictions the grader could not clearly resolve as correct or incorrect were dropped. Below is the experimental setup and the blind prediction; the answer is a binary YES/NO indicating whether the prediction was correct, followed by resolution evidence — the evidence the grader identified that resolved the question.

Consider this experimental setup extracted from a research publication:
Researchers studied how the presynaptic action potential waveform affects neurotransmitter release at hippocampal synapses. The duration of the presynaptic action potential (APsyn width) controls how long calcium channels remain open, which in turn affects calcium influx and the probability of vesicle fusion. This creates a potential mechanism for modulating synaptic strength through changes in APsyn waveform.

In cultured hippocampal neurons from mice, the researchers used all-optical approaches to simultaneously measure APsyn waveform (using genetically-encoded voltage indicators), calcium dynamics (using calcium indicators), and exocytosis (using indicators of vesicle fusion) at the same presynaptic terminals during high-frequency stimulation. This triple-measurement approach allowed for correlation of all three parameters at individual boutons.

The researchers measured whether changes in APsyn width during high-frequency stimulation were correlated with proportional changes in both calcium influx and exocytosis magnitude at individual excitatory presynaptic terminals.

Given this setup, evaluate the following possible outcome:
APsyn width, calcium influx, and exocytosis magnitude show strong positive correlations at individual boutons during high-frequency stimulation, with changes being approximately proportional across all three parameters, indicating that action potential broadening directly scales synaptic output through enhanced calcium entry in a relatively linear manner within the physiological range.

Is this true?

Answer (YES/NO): NO